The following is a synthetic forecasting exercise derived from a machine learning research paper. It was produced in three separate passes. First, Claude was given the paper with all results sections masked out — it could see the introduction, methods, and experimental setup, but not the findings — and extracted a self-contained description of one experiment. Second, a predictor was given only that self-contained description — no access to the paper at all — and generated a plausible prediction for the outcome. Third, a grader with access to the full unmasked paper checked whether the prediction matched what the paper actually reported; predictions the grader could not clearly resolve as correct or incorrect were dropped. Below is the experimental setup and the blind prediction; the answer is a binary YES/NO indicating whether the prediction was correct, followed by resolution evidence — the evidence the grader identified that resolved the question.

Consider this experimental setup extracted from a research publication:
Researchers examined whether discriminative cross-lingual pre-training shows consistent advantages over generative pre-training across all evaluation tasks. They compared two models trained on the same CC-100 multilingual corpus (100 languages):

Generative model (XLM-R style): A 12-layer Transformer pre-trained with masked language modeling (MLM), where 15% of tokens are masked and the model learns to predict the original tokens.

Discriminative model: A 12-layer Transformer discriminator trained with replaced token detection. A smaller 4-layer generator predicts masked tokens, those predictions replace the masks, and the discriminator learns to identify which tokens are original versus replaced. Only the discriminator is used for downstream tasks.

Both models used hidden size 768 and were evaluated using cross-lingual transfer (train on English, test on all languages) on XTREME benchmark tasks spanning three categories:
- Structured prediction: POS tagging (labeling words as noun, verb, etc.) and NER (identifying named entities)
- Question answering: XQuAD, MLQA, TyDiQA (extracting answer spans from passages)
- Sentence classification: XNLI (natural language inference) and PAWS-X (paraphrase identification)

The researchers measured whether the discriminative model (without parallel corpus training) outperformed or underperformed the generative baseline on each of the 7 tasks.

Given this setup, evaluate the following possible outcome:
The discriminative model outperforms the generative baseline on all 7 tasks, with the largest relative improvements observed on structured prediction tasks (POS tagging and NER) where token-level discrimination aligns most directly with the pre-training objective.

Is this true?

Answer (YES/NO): NO